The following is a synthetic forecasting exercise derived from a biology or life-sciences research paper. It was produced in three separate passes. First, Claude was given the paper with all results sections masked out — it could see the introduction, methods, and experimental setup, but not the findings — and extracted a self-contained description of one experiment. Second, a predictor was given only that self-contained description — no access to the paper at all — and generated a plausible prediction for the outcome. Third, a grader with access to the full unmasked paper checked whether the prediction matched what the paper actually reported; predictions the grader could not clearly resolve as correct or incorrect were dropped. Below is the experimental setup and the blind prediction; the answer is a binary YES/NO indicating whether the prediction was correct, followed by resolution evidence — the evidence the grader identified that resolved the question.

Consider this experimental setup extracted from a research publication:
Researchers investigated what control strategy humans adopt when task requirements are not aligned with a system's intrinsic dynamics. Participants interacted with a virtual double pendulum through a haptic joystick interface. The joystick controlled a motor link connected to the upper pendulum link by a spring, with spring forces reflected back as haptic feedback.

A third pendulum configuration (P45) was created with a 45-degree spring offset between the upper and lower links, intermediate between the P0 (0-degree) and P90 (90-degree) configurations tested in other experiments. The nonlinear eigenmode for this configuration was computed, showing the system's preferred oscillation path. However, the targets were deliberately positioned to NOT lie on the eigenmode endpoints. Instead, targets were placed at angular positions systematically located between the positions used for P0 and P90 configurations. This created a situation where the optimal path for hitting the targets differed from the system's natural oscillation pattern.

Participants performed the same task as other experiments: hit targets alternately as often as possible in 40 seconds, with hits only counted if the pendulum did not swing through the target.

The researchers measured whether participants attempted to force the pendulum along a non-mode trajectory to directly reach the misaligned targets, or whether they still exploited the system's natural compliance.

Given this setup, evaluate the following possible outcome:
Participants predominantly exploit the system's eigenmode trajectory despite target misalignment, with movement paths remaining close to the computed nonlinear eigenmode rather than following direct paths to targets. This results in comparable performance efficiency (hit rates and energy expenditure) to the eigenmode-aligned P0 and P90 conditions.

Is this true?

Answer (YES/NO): NO